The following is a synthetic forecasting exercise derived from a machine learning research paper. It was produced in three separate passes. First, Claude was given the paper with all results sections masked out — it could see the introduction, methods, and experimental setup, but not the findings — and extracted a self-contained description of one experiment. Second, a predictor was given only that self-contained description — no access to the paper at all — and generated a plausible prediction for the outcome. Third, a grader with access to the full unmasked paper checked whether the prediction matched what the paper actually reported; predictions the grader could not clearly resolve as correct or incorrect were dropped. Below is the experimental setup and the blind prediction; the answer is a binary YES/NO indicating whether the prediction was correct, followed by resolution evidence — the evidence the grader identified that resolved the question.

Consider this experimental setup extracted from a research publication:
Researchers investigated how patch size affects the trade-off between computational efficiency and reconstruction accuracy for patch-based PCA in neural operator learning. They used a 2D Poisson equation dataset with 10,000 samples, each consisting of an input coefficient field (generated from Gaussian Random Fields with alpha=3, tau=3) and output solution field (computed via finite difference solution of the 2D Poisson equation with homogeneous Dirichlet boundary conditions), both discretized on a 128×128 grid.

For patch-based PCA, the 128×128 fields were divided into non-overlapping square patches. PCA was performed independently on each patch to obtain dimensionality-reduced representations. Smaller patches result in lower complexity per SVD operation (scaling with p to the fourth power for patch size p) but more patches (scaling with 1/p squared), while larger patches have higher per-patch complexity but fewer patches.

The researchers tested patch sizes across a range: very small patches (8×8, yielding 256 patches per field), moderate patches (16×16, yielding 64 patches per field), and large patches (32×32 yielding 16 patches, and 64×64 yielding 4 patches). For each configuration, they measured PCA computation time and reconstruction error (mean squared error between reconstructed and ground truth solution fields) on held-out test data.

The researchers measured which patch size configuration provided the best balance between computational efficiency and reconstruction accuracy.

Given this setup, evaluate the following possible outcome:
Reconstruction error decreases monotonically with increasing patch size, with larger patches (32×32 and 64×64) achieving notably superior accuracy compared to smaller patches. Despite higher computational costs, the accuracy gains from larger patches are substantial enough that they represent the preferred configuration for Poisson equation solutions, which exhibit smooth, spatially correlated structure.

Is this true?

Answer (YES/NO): NO